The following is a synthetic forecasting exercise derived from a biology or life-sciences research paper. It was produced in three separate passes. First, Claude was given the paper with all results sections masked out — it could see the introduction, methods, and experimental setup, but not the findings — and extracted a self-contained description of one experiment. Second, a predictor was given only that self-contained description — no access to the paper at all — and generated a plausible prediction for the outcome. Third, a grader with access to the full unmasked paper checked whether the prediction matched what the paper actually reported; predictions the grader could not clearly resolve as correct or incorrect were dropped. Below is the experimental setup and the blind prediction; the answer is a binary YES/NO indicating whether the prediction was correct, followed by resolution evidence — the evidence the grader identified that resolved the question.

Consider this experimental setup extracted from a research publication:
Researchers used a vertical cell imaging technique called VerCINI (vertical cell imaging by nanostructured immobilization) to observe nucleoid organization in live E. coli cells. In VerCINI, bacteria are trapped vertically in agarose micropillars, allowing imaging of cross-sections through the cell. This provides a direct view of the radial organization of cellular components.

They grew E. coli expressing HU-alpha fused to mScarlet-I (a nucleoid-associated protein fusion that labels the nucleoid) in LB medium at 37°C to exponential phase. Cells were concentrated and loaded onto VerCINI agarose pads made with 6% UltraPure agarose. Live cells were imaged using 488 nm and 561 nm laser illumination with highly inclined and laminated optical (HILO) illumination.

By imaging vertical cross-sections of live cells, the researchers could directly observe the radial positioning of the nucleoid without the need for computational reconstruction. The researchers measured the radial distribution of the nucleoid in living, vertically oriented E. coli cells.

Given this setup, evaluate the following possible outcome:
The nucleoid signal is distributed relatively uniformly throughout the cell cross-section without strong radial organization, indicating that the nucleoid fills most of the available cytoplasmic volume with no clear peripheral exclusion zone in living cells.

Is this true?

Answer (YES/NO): NO